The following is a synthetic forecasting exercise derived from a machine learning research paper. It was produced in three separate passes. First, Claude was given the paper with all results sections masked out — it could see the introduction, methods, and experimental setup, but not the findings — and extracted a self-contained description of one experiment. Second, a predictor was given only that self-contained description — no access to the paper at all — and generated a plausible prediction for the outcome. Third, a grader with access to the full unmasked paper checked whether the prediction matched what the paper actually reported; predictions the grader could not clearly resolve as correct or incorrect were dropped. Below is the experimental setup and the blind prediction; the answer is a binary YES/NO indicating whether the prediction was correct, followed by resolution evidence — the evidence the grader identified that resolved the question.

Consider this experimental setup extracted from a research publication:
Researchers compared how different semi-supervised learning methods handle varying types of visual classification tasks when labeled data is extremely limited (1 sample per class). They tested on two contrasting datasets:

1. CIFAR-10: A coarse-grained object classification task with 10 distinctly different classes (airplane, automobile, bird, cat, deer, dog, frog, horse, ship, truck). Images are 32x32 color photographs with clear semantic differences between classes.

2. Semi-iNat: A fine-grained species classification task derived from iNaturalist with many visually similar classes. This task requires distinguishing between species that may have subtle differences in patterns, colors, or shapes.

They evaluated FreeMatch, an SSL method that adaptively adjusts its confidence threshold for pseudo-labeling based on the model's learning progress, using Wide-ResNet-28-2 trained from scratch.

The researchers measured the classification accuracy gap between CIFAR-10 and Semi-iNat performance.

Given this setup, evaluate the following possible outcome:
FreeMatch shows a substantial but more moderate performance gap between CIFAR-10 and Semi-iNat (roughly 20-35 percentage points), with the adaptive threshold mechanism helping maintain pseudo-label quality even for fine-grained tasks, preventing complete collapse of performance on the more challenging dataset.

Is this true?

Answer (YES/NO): NO